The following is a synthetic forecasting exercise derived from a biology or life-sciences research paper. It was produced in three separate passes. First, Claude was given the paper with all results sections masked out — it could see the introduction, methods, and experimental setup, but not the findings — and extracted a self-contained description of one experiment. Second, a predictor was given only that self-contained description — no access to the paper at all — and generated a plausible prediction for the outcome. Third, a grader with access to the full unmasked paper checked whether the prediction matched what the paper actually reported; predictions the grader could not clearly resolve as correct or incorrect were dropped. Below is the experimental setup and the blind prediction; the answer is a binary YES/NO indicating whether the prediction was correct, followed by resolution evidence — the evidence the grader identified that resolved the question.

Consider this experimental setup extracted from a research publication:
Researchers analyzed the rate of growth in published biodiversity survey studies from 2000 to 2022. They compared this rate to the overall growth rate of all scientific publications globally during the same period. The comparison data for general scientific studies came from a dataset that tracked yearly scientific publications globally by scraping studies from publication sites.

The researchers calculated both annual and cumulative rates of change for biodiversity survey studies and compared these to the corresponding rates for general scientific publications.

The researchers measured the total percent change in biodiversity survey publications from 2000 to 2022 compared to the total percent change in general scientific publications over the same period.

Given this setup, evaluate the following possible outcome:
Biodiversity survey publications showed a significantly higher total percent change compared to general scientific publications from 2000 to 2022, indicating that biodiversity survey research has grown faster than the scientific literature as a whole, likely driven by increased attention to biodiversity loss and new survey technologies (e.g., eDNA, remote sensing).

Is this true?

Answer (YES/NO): YES